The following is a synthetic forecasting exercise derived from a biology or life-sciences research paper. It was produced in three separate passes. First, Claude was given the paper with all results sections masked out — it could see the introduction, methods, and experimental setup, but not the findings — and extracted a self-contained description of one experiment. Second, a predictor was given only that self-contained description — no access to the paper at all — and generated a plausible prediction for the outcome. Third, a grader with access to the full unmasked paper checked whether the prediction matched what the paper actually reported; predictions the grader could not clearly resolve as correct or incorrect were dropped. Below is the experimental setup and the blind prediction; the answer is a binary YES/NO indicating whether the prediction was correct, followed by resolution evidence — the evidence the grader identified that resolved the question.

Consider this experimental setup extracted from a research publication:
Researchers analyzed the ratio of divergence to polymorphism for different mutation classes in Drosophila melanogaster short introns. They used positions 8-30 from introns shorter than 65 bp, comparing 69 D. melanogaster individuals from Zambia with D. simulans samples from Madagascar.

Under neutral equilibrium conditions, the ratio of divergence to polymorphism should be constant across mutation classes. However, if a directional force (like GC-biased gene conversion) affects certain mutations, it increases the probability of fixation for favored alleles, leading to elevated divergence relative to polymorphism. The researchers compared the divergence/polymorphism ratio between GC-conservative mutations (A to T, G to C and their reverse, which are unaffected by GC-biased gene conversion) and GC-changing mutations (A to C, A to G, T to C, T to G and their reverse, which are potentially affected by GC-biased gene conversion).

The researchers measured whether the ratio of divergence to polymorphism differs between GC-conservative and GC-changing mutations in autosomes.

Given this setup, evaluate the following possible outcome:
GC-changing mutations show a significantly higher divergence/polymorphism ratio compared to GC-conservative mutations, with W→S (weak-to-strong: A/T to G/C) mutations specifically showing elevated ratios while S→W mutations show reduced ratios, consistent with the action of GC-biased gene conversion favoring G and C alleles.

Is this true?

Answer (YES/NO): NO